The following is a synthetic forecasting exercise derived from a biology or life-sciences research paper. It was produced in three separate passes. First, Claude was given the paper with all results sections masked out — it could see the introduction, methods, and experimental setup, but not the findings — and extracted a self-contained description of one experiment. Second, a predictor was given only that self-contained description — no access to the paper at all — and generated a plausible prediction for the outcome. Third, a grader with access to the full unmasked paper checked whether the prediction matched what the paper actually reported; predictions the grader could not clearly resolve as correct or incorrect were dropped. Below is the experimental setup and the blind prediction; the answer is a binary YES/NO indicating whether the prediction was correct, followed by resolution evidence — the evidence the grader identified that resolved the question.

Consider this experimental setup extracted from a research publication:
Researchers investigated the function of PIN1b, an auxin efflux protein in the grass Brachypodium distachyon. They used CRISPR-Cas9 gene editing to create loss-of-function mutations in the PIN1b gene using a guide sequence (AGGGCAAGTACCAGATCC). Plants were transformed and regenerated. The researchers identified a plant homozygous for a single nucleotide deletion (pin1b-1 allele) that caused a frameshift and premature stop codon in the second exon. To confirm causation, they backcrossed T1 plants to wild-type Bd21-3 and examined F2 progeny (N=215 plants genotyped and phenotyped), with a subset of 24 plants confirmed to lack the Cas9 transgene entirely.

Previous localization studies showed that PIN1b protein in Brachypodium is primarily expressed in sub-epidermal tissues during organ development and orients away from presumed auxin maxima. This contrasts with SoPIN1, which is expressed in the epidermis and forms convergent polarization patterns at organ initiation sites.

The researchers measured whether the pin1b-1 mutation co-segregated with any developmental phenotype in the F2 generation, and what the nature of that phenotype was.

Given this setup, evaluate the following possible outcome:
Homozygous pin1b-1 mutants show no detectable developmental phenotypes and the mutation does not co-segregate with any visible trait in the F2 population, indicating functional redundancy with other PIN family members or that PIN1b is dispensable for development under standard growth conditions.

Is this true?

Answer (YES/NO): NO